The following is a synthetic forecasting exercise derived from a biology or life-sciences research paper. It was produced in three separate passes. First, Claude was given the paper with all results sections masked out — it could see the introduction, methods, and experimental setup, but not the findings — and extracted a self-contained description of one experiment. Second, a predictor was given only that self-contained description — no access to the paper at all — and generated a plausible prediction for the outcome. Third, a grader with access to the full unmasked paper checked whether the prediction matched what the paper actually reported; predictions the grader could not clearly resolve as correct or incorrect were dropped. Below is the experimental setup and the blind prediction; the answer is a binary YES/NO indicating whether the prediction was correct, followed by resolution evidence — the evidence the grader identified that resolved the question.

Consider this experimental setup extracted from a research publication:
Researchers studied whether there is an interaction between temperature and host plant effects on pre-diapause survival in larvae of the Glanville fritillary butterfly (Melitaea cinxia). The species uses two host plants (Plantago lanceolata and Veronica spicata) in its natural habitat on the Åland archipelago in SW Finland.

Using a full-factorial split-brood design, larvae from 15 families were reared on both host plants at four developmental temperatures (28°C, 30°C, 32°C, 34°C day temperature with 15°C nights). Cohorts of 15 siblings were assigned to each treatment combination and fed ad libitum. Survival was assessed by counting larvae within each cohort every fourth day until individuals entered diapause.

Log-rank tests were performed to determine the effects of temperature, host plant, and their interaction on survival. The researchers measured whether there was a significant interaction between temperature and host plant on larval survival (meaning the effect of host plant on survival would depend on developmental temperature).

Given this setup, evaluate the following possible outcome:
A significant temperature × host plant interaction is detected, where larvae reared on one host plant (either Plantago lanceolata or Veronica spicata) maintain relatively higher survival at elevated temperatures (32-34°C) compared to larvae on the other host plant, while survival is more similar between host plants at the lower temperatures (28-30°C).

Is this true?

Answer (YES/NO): YES